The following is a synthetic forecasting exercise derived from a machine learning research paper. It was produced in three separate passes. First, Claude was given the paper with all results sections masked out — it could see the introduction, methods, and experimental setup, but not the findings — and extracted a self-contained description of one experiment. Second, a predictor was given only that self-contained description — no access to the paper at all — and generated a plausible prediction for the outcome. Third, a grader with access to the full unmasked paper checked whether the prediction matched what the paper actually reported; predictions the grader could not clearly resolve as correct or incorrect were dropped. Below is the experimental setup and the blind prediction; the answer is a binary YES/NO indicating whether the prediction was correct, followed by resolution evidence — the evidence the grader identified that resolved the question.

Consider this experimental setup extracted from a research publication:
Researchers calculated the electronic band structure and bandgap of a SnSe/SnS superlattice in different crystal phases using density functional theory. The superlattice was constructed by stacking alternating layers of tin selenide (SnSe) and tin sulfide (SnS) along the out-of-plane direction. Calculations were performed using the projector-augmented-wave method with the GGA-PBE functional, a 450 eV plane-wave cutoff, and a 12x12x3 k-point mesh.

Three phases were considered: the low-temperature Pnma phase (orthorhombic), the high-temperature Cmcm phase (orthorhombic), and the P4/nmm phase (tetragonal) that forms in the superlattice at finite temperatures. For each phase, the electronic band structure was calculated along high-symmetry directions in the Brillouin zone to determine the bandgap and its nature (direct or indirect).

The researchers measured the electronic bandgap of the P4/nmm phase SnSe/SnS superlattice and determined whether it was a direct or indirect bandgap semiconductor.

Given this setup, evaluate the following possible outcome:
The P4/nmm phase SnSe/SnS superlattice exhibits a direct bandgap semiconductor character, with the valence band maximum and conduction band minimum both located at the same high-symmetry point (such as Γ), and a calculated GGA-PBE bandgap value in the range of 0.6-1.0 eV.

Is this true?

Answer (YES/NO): NO